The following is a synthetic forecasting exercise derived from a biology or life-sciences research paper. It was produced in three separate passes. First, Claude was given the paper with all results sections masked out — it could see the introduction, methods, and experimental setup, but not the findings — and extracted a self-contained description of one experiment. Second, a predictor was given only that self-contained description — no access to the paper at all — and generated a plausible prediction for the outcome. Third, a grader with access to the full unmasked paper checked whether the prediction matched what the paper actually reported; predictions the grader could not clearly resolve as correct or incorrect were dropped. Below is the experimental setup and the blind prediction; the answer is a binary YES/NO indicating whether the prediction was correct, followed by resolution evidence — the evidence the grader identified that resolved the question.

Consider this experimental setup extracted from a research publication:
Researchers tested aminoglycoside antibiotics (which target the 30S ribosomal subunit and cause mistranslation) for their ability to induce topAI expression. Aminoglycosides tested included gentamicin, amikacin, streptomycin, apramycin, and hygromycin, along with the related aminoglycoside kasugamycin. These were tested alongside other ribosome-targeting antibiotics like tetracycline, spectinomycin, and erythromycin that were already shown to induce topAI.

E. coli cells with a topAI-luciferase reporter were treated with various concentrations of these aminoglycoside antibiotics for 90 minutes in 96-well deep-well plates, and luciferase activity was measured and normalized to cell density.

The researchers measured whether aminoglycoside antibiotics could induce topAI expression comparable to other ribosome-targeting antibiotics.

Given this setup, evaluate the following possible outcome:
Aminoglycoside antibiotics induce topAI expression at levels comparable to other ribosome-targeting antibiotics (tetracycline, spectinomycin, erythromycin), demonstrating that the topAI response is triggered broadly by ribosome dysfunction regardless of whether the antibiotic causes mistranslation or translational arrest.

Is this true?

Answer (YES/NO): NO